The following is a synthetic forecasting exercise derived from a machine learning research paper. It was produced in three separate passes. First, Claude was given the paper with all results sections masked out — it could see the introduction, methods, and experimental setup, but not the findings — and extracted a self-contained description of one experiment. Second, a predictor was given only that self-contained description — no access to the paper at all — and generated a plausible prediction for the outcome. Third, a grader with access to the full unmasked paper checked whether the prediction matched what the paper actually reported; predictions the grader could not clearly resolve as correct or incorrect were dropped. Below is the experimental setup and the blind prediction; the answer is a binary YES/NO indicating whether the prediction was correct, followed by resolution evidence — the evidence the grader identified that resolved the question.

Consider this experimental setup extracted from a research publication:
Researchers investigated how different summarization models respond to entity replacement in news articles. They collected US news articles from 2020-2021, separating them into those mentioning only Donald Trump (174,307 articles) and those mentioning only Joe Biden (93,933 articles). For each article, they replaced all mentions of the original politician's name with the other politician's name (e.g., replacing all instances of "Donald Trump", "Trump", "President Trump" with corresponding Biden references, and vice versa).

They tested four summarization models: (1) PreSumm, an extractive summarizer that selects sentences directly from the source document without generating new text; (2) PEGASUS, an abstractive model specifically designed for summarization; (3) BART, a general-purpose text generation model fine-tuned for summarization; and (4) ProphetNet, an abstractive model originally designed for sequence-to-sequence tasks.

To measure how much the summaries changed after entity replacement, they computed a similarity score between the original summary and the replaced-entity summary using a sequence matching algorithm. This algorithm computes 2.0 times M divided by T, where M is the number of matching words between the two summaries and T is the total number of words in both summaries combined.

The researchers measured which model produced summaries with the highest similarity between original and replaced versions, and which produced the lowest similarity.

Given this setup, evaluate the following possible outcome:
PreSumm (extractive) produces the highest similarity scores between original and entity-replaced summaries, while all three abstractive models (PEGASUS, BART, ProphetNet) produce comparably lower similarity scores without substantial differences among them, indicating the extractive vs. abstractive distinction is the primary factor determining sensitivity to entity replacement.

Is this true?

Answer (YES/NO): NO